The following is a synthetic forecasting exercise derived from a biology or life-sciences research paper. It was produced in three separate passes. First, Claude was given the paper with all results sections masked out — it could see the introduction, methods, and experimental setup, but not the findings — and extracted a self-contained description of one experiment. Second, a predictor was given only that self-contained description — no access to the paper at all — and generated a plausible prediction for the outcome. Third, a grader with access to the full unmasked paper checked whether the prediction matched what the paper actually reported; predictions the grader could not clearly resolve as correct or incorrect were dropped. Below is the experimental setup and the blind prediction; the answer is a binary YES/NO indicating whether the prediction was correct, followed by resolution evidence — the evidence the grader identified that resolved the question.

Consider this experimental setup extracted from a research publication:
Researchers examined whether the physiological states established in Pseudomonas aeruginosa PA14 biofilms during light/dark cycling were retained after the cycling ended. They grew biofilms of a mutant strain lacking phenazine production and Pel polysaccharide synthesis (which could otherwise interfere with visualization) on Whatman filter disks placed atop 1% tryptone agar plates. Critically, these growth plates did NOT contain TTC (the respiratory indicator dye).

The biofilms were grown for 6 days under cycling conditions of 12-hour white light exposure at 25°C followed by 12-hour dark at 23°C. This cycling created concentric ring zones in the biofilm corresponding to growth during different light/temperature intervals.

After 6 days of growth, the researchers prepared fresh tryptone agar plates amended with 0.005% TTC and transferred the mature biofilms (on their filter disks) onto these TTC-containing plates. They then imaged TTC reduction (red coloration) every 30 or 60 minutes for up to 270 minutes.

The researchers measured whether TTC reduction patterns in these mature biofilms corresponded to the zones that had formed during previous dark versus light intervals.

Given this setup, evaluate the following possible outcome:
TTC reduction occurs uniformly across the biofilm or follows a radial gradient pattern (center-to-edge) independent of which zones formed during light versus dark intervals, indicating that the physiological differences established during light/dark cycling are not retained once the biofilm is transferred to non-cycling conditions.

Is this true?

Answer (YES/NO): NO